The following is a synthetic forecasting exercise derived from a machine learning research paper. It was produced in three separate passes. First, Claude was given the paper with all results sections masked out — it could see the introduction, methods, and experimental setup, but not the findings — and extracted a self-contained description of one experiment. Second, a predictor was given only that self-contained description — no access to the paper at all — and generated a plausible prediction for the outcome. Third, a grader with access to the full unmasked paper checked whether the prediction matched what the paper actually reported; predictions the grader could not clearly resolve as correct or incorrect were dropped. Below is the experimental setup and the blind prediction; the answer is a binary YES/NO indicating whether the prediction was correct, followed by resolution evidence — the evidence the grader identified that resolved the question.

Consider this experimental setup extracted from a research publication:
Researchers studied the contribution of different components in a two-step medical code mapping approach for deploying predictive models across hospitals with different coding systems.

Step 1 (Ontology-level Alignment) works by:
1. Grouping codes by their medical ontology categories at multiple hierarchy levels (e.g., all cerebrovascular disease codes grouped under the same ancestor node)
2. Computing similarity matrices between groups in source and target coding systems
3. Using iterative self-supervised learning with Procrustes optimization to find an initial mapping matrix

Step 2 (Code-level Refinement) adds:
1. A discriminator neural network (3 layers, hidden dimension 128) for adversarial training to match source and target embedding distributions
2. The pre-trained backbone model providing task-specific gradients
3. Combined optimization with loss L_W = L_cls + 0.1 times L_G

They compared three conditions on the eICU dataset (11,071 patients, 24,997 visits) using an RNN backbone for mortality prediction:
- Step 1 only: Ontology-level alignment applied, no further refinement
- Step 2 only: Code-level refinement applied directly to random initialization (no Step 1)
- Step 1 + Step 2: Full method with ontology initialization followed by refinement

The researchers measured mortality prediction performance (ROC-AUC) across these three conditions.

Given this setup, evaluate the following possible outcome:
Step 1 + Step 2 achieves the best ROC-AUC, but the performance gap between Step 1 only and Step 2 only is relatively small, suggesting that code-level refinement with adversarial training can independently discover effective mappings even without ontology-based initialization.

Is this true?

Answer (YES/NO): NO